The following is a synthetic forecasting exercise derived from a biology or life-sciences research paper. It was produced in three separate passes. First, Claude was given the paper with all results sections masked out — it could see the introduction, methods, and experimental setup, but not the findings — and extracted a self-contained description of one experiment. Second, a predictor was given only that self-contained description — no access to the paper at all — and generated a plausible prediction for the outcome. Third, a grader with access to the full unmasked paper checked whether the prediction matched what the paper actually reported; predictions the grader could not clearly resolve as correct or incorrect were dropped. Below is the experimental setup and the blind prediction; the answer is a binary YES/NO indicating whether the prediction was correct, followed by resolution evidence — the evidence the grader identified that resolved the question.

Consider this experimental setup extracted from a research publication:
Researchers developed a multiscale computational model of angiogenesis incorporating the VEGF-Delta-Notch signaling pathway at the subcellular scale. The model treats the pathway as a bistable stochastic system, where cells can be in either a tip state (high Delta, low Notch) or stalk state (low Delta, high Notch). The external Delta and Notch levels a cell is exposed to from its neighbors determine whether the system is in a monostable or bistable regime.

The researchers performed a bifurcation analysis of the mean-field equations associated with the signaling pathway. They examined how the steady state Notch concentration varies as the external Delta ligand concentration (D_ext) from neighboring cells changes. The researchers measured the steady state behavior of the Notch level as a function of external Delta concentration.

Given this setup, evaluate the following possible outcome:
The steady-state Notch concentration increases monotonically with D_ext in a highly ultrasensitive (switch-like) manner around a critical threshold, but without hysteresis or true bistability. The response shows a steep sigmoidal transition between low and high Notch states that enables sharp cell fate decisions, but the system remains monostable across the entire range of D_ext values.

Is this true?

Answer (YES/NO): NO